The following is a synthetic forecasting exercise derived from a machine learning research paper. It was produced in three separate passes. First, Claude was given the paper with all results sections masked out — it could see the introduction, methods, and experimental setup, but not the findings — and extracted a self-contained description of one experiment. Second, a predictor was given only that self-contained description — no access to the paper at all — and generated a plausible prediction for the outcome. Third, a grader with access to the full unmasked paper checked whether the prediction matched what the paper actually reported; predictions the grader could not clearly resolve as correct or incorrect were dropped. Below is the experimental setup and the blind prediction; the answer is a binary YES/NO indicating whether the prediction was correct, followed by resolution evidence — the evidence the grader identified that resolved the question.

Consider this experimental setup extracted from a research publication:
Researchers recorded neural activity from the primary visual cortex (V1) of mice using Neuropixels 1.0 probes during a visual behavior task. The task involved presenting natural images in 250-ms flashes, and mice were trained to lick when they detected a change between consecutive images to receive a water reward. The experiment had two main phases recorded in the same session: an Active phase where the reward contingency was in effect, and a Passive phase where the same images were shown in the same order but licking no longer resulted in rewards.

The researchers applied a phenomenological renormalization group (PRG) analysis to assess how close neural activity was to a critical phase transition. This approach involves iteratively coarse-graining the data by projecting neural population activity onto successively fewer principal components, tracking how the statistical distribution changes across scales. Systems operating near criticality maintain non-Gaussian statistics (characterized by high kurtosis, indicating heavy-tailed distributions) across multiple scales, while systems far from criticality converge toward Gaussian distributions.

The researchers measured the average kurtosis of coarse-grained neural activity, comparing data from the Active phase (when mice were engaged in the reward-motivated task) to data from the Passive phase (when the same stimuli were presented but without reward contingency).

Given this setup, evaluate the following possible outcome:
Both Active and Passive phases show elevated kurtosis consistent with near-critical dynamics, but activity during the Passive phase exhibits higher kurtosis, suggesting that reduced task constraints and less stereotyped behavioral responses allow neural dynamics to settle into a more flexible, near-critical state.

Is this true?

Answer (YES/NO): NO